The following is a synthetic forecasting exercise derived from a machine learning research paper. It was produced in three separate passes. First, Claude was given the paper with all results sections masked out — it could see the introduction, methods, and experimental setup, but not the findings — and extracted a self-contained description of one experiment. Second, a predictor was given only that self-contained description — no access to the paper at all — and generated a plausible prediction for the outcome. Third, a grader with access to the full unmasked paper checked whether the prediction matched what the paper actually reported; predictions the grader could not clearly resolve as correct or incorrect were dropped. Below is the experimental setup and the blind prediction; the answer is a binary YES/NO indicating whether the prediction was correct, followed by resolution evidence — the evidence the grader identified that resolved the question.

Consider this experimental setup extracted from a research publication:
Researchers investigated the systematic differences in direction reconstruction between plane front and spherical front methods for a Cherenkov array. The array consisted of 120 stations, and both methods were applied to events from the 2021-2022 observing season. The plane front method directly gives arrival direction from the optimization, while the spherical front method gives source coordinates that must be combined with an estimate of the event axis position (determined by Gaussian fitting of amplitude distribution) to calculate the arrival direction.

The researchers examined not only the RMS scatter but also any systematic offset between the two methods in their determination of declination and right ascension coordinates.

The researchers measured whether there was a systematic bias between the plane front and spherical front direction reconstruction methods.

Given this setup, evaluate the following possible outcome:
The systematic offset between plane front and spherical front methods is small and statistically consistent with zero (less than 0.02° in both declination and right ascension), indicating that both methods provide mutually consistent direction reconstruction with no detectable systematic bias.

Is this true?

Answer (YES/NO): NO